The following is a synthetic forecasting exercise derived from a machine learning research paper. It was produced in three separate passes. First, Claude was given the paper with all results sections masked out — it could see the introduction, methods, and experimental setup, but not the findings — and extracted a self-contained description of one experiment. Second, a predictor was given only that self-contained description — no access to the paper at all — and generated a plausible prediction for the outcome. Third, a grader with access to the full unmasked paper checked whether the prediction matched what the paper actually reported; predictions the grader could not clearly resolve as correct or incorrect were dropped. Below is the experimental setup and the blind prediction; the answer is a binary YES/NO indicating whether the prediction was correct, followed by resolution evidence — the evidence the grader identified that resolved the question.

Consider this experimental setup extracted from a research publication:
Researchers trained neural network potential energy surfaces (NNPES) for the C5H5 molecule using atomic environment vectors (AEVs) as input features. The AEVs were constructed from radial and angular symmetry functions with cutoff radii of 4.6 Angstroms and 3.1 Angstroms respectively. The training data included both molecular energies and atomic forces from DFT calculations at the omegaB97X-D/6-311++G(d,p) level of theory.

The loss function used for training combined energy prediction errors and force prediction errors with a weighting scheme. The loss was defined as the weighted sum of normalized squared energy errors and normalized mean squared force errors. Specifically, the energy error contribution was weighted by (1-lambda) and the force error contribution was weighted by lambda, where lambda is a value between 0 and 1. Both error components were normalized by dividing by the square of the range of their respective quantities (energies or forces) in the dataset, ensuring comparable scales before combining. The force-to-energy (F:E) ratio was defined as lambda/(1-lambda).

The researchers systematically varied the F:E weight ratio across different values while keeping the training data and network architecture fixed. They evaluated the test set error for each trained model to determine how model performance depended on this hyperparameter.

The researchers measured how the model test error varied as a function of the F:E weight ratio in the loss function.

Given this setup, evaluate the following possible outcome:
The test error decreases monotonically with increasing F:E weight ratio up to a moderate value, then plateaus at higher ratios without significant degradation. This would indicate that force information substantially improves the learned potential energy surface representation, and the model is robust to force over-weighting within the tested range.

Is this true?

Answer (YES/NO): NO